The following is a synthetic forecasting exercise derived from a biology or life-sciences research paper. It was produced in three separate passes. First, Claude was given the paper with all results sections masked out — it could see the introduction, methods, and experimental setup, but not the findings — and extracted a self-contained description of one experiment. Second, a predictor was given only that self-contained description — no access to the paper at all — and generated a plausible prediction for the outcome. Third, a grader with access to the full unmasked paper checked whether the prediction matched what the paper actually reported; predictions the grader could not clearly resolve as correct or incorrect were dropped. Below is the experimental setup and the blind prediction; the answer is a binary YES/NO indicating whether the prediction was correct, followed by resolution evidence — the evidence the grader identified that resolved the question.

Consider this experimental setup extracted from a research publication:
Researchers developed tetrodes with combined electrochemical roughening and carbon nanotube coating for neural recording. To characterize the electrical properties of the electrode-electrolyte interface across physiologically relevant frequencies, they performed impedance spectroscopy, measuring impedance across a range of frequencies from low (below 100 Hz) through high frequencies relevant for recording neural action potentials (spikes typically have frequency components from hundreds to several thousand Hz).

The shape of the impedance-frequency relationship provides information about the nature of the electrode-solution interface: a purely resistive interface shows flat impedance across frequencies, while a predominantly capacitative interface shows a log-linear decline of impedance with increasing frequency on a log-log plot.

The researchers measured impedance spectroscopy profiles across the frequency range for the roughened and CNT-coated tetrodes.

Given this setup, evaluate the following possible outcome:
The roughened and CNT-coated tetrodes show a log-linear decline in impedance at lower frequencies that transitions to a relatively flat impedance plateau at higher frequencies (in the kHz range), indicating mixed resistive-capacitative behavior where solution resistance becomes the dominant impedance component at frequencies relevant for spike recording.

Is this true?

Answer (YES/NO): NO